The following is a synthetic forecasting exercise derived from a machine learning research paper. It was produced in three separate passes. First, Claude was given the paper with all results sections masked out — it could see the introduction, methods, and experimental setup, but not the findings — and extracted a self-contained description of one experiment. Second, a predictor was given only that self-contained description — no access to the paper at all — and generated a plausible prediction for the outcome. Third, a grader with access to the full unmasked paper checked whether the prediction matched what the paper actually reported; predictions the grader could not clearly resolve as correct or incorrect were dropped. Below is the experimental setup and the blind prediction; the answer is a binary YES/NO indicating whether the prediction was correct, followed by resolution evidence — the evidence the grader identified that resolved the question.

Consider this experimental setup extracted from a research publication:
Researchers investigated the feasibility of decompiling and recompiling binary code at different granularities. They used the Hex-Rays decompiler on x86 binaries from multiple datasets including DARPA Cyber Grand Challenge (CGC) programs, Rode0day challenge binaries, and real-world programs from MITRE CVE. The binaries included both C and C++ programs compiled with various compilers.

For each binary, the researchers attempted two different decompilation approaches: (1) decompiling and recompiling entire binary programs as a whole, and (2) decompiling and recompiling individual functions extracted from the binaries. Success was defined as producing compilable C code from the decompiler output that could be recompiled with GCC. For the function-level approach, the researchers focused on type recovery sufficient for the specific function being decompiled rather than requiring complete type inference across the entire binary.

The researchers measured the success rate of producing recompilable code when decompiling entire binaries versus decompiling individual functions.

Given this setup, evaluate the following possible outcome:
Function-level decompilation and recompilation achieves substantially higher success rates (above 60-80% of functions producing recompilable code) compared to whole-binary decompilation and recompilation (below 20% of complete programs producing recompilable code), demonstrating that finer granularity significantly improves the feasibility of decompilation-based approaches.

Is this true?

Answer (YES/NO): YES